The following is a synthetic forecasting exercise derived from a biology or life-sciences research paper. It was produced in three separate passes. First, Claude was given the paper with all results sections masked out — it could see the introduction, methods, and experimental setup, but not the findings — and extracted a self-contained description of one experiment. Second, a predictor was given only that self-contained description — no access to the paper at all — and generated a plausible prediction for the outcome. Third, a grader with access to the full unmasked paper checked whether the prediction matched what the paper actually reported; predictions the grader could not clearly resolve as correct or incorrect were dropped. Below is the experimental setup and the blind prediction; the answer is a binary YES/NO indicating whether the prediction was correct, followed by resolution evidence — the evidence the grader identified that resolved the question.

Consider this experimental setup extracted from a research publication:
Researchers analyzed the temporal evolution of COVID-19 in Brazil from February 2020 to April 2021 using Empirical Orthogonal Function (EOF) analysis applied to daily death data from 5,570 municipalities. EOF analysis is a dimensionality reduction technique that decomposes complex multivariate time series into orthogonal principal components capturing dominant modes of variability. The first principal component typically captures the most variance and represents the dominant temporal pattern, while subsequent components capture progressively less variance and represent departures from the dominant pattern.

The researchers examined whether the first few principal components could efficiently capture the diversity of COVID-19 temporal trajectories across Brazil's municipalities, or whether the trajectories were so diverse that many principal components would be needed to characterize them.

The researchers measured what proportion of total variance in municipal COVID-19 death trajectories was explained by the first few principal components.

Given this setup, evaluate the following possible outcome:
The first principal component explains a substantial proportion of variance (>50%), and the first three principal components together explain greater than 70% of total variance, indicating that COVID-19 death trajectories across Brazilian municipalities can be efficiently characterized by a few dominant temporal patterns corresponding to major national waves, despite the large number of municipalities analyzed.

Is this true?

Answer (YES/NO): NO